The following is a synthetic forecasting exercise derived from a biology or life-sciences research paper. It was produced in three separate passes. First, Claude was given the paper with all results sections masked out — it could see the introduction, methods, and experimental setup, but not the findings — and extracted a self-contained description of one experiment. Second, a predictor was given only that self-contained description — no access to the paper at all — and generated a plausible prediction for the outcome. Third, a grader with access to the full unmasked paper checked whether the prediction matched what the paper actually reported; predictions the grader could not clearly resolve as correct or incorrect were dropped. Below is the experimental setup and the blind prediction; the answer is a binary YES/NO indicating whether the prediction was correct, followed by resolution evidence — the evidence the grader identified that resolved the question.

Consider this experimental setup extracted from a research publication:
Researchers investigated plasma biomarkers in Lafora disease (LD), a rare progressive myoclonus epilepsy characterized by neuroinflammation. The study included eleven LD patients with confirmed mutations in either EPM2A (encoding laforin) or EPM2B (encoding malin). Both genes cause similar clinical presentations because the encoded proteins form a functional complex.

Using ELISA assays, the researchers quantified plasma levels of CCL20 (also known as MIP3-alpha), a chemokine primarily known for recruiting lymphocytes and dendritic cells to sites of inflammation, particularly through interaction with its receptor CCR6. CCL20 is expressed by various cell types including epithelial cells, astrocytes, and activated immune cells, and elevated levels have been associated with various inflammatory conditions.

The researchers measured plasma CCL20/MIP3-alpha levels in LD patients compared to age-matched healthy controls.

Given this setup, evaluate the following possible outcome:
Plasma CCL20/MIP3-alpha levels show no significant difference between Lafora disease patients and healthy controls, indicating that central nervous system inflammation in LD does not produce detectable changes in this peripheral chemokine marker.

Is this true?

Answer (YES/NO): YES